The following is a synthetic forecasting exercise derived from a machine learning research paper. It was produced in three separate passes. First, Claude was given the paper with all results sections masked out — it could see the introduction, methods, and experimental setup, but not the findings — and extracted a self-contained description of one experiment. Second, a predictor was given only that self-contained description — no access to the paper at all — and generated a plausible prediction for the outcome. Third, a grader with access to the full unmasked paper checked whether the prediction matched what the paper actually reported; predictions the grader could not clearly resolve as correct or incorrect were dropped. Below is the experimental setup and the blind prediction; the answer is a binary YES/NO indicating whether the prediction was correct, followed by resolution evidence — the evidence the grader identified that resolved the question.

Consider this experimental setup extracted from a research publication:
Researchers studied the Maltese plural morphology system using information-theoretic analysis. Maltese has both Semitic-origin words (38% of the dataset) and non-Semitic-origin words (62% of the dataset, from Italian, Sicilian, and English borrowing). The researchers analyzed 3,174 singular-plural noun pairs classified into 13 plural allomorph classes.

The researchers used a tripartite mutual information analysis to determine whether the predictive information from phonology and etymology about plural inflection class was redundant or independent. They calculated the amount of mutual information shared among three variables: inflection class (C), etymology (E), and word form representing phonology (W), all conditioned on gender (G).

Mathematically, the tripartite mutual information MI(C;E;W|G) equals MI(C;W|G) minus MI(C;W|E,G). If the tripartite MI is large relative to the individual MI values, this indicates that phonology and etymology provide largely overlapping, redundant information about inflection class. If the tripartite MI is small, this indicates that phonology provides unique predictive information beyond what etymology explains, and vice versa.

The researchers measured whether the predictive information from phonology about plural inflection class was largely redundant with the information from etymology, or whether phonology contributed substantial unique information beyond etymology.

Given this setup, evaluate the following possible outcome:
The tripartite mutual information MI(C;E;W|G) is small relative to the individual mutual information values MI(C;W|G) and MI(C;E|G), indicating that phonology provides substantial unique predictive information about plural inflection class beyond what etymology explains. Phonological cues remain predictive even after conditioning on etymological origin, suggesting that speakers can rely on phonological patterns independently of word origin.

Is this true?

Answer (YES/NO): YES